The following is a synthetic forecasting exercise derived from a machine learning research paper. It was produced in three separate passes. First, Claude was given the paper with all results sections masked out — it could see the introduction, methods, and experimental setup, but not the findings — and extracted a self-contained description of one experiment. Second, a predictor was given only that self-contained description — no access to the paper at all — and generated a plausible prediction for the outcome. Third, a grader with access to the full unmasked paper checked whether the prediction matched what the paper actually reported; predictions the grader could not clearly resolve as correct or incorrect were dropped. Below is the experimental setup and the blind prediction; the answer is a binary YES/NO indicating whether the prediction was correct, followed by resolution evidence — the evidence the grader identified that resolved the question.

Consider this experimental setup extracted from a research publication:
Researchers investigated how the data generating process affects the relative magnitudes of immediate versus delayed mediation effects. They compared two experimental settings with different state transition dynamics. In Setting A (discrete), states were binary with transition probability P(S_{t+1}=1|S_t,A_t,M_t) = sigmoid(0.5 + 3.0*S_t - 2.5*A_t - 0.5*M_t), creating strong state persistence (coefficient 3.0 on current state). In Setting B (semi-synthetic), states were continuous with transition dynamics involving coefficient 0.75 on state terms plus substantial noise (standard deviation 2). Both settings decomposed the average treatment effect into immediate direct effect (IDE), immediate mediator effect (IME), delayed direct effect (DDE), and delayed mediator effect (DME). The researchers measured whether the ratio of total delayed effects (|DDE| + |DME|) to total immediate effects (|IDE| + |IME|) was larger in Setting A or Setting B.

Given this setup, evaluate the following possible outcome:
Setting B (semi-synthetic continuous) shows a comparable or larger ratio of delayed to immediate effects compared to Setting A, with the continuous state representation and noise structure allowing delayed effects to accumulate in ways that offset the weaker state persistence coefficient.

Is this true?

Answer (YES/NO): NO